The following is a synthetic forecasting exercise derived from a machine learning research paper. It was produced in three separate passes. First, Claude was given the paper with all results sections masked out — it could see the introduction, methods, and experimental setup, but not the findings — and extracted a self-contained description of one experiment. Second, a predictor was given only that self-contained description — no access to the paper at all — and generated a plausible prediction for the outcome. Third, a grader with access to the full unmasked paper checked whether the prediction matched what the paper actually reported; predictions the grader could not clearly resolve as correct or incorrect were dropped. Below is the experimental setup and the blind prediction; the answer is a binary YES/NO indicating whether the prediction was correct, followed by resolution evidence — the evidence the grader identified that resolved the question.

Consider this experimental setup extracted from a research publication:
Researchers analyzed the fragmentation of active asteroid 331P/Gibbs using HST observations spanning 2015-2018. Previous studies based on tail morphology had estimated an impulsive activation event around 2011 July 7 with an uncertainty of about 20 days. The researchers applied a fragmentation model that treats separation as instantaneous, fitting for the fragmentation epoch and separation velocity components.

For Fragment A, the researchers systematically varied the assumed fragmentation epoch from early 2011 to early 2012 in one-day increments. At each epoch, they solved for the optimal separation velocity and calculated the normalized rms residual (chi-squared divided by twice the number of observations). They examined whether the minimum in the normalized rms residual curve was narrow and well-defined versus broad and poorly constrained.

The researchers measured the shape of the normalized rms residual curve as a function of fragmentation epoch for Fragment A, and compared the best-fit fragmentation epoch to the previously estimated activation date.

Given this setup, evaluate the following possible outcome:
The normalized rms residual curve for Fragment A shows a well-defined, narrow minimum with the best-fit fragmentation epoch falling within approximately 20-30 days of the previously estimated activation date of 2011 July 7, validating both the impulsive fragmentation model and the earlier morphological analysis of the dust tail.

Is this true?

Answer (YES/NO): YES